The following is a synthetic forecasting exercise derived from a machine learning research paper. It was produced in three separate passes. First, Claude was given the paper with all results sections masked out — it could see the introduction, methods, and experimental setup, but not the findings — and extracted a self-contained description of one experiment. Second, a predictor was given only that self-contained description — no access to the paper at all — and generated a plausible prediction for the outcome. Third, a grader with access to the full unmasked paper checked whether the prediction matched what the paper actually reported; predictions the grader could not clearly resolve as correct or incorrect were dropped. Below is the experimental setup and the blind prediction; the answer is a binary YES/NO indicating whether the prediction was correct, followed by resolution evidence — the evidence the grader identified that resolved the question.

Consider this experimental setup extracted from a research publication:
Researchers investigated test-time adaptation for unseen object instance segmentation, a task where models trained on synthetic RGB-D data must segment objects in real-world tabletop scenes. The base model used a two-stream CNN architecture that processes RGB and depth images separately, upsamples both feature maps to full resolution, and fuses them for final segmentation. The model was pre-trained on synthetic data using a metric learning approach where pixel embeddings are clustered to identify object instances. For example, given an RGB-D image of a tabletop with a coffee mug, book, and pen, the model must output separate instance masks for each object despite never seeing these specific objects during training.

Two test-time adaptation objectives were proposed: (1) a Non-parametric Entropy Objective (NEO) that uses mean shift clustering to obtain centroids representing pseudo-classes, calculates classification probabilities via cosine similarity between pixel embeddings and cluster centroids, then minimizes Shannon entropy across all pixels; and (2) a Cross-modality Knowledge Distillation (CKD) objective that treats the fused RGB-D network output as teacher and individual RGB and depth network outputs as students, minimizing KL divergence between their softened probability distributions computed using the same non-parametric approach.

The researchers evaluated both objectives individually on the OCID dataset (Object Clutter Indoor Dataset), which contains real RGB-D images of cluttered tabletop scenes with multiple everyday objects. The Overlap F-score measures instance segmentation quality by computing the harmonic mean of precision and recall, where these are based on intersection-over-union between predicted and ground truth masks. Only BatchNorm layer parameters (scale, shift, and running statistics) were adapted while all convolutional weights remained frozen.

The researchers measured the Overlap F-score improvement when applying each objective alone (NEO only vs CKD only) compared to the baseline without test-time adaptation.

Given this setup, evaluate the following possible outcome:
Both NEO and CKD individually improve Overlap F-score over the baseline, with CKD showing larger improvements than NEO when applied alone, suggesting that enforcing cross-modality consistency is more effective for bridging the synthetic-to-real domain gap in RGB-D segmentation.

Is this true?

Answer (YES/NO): NO